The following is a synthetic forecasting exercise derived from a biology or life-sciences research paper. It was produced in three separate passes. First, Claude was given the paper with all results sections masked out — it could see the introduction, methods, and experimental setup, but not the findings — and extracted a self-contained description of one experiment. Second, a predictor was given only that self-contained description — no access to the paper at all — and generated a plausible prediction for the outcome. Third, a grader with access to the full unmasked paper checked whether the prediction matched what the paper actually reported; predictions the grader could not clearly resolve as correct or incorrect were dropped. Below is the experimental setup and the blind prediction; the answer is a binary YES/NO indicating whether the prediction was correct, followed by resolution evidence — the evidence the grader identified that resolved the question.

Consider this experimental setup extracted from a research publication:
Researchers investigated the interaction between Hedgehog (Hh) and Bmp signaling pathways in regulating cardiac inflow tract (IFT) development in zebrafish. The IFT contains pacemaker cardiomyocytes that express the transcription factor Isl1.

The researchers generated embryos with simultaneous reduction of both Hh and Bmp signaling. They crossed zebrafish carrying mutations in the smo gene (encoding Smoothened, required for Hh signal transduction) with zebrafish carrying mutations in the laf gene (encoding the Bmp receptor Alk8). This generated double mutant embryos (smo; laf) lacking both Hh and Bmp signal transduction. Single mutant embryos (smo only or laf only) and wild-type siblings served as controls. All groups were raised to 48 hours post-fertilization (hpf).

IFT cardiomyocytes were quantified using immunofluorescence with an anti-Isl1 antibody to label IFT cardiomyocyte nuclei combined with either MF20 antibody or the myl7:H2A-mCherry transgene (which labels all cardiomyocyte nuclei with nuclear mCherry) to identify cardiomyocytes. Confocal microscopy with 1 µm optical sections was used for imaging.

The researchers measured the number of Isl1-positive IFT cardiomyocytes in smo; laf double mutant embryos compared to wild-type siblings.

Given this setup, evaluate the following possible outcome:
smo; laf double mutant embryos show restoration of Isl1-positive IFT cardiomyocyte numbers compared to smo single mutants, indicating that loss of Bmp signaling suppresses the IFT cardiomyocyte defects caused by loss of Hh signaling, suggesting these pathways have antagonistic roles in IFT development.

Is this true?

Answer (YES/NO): YES